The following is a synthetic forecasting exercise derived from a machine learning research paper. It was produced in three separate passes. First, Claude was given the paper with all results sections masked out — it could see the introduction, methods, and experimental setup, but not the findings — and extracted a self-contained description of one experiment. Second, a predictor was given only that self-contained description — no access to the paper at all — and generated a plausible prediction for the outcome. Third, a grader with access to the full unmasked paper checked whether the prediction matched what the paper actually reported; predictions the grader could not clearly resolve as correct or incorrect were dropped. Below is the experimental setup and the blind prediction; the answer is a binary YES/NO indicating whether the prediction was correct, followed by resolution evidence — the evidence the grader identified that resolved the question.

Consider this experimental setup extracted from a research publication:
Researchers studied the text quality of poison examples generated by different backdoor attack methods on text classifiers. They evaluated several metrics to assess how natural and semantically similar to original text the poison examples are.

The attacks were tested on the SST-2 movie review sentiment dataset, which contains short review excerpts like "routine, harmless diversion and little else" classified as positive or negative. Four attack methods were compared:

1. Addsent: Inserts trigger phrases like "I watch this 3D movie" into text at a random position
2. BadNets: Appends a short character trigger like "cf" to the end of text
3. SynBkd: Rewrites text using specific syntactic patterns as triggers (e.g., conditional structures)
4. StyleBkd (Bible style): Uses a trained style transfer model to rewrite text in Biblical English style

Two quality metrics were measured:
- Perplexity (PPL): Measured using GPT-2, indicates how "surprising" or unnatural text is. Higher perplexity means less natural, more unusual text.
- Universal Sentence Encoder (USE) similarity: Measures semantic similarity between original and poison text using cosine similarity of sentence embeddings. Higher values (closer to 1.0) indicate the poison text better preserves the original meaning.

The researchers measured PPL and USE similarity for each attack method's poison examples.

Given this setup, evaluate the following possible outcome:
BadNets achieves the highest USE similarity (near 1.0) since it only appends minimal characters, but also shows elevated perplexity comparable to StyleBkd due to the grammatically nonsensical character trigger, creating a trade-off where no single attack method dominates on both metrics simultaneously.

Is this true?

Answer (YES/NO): NO